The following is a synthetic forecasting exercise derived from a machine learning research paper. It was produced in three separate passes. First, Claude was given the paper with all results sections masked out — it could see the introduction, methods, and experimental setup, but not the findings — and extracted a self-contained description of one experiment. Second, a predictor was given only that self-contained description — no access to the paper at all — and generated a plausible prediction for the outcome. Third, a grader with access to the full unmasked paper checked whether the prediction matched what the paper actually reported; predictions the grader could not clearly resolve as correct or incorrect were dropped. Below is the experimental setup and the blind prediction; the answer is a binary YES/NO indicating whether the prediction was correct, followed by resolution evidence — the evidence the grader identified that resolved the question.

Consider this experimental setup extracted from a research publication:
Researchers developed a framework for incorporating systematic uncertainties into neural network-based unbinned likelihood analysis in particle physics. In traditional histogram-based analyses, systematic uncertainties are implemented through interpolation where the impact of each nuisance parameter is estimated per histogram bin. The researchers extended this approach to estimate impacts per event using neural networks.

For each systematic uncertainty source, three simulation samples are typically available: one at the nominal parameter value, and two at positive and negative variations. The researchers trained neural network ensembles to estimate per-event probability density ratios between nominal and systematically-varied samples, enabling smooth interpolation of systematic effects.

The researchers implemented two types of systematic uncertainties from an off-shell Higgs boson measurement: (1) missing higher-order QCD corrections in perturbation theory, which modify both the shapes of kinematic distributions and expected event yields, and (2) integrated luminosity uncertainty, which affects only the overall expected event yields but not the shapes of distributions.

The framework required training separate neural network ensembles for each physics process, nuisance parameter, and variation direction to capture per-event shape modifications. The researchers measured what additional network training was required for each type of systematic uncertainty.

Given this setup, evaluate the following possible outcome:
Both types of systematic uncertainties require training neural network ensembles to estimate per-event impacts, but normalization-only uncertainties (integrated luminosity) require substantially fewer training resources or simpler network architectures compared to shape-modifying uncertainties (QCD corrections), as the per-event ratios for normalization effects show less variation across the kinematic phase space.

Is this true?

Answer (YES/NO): NO